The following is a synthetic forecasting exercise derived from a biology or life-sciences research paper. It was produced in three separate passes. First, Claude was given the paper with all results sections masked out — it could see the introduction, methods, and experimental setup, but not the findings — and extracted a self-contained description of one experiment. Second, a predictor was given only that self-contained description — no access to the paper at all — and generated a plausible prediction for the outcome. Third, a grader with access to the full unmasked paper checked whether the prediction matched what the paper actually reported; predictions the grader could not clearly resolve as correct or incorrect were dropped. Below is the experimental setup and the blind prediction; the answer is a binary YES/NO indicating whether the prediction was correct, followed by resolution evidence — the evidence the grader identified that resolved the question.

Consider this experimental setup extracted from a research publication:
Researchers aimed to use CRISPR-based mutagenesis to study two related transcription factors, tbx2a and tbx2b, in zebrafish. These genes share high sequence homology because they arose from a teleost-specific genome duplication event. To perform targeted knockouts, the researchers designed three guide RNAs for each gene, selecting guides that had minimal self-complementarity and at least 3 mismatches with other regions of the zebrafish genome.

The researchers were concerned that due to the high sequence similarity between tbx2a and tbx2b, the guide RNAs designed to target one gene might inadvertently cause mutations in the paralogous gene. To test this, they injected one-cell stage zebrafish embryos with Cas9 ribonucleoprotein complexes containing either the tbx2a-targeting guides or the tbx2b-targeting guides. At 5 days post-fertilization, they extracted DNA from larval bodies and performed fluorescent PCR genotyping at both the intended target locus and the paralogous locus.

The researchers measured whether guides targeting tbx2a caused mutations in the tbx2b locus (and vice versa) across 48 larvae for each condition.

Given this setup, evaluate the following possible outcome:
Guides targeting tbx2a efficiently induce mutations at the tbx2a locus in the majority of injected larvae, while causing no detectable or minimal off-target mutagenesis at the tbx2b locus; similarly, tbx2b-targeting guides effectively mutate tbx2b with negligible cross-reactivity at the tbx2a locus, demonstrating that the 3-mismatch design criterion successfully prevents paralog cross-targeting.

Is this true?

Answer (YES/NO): YES